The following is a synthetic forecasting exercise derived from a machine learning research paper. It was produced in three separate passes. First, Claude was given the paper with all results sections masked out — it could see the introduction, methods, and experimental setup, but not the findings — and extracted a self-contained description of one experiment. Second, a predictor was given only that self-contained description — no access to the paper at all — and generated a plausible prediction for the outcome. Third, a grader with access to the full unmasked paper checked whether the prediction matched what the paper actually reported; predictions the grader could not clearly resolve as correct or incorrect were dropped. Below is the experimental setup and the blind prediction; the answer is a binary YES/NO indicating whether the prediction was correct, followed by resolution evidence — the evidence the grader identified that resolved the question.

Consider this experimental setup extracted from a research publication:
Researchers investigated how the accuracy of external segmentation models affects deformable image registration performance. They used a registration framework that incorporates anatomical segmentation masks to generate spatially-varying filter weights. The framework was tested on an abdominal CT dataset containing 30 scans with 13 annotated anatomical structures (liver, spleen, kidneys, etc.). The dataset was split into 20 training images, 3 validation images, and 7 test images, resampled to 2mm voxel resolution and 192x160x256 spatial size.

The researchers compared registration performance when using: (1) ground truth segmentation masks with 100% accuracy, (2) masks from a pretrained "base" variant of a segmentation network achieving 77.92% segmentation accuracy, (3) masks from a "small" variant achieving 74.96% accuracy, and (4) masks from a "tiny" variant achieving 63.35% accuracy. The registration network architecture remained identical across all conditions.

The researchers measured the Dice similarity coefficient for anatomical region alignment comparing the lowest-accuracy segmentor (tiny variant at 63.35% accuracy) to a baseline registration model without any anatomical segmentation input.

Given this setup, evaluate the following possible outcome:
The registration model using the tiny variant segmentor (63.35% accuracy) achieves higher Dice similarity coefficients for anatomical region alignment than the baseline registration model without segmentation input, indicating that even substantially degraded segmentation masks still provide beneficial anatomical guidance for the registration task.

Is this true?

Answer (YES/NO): YES